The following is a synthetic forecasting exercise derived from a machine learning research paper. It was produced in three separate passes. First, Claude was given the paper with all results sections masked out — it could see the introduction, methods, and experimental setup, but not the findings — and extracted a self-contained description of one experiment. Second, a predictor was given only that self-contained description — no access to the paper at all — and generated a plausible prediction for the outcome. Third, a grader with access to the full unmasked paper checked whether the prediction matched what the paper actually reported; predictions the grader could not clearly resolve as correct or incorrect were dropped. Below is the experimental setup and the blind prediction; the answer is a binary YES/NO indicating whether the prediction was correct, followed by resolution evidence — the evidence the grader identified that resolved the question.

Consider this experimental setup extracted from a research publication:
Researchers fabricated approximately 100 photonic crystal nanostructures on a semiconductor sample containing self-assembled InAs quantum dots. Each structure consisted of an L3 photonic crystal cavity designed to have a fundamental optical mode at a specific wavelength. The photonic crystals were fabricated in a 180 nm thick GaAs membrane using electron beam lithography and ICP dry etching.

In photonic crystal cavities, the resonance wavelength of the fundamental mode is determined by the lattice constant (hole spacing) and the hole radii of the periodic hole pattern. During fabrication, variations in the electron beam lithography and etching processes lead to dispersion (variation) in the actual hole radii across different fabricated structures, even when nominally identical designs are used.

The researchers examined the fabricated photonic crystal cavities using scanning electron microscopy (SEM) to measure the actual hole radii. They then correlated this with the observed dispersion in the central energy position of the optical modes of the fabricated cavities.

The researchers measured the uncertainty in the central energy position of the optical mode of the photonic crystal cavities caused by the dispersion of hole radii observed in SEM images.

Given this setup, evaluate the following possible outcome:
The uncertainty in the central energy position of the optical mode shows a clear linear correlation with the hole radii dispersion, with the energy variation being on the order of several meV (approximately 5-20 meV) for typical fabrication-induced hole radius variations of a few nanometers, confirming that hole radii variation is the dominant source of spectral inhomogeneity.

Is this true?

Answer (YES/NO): NO